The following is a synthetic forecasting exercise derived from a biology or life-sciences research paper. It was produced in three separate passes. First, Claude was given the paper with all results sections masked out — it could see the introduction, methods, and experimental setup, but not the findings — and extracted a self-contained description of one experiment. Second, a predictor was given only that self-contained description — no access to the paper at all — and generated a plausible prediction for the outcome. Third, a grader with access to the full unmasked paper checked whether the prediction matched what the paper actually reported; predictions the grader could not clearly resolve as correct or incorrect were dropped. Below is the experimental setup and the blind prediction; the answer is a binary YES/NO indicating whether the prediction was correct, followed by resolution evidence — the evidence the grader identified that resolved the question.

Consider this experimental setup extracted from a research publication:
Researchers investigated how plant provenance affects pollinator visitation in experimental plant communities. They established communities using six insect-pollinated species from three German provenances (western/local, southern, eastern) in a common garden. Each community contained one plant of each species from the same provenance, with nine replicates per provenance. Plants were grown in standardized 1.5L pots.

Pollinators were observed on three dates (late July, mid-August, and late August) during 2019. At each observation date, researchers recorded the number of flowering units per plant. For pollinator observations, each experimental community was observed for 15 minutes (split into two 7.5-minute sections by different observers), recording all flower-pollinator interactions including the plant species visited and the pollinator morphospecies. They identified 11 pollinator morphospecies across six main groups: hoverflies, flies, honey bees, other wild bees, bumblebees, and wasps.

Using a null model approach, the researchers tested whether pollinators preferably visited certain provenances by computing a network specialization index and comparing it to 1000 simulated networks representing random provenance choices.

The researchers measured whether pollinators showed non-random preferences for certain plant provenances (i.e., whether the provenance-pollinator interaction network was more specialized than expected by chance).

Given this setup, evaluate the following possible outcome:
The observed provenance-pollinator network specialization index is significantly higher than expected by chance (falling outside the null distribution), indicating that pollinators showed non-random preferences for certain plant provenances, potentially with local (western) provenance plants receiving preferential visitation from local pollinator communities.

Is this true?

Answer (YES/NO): NO